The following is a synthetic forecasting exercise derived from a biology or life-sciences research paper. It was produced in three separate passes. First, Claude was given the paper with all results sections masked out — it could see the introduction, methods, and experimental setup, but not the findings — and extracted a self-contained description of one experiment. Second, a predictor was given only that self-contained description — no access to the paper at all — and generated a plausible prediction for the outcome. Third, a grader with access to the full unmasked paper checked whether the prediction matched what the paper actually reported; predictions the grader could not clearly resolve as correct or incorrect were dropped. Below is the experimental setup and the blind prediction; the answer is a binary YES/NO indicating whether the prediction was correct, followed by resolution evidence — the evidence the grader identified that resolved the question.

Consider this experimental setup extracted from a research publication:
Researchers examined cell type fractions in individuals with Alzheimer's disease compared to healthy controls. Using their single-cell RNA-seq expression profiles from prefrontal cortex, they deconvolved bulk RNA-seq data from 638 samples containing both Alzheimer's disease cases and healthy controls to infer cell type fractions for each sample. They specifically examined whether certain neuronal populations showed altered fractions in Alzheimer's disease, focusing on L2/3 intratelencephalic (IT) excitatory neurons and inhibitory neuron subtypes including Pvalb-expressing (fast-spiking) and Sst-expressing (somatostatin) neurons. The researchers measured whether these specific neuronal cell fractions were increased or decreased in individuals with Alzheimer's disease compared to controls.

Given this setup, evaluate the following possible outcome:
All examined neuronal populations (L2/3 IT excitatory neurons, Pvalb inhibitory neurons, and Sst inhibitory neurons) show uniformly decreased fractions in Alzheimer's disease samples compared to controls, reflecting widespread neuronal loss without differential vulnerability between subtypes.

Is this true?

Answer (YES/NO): YES